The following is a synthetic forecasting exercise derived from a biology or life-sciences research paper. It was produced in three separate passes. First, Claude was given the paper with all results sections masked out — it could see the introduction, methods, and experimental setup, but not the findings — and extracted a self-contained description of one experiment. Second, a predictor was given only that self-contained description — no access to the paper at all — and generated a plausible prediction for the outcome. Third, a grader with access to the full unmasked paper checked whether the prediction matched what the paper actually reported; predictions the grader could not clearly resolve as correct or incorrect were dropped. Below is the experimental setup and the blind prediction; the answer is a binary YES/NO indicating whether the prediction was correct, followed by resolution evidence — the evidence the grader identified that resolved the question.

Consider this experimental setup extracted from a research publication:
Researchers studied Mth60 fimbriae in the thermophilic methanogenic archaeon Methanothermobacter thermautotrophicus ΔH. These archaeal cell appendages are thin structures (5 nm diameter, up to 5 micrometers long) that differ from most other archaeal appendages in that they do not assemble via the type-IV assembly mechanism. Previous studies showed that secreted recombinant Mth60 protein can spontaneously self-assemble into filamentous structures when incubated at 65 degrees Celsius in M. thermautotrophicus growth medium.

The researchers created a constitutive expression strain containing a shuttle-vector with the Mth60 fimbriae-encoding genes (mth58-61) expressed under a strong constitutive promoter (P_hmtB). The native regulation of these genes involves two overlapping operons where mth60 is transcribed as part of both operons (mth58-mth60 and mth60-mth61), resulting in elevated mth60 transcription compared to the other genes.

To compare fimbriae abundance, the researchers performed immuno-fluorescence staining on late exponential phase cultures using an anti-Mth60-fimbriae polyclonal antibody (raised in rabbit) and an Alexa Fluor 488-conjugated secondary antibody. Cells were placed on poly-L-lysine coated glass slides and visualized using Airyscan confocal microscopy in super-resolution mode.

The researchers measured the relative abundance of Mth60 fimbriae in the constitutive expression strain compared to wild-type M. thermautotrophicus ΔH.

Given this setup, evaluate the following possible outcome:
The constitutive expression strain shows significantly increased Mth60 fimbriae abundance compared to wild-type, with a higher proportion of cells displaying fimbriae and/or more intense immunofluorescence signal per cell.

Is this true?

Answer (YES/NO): YES